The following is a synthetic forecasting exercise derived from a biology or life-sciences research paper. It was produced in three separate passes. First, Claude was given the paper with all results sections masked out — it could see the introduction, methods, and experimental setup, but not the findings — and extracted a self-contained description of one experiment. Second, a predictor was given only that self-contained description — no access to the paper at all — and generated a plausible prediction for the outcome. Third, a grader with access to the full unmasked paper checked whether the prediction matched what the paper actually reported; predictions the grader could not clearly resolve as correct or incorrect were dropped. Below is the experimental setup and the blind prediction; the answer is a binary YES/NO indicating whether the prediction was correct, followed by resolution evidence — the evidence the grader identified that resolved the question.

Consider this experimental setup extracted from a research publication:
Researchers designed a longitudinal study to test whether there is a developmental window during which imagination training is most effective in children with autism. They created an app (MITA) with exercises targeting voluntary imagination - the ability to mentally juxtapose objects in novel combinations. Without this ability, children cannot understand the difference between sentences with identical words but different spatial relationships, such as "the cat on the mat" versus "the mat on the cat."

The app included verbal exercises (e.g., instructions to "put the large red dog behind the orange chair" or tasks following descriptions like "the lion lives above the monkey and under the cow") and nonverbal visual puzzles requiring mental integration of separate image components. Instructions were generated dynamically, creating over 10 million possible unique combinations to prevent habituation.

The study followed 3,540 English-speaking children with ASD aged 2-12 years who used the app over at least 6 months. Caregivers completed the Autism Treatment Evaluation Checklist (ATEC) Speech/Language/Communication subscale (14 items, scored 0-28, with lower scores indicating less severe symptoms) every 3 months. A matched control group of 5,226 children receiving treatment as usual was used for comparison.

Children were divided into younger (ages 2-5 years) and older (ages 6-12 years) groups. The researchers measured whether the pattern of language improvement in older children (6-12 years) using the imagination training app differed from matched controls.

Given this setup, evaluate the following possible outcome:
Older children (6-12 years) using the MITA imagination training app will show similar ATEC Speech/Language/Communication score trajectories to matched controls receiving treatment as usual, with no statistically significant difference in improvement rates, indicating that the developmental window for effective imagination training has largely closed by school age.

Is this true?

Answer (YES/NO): YES